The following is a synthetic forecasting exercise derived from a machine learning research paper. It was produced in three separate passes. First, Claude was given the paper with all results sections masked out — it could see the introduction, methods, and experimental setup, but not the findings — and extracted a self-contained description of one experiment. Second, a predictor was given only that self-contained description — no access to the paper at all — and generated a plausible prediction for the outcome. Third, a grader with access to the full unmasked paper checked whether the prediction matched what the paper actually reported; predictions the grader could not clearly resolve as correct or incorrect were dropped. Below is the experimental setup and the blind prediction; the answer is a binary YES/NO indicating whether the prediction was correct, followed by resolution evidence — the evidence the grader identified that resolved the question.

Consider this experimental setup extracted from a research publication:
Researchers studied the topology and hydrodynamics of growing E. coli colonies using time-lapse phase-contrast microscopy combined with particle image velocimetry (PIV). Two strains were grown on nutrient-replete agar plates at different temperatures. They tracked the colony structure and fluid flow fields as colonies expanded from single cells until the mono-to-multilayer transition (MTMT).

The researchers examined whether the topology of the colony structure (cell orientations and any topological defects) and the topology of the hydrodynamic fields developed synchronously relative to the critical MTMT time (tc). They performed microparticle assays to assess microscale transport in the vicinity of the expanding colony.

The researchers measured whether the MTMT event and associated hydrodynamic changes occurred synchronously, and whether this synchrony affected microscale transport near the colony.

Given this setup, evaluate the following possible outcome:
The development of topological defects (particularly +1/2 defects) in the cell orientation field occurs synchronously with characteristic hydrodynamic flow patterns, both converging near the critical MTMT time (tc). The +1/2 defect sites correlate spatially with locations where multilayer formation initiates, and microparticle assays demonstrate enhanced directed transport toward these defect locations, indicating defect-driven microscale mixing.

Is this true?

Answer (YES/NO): NO